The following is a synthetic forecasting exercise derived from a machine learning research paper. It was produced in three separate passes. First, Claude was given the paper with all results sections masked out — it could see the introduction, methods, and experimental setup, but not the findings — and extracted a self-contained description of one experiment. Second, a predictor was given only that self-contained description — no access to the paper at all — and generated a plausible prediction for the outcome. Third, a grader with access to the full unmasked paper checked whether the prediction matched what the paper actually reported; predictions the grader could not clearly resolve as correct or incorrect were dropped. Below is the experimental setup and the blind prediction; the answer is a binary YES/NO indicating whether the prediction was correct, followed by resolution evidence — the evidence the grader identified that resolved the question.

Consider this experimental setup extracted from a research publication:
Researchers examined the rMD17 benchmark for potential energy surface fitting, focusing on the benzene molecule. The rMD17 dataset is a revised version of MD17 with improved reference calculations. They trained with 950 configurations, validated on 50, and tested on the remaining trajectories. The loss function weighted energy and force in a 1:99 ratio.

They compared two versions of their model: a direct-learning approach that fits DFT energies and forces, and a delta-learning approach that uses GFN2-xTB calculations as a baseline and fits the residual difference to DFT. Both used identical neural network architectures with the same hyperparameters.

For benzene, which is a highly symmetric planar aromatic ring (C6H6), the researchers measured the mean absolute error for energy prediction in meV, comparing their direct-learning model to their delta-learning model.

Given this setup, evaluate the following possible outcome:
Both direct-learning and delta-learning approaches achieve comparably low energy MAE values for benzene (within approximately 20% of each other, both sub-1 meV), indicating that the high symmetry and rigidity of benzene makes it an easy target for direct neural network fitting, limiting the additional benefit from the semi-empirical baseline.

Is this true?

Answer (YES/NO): NO